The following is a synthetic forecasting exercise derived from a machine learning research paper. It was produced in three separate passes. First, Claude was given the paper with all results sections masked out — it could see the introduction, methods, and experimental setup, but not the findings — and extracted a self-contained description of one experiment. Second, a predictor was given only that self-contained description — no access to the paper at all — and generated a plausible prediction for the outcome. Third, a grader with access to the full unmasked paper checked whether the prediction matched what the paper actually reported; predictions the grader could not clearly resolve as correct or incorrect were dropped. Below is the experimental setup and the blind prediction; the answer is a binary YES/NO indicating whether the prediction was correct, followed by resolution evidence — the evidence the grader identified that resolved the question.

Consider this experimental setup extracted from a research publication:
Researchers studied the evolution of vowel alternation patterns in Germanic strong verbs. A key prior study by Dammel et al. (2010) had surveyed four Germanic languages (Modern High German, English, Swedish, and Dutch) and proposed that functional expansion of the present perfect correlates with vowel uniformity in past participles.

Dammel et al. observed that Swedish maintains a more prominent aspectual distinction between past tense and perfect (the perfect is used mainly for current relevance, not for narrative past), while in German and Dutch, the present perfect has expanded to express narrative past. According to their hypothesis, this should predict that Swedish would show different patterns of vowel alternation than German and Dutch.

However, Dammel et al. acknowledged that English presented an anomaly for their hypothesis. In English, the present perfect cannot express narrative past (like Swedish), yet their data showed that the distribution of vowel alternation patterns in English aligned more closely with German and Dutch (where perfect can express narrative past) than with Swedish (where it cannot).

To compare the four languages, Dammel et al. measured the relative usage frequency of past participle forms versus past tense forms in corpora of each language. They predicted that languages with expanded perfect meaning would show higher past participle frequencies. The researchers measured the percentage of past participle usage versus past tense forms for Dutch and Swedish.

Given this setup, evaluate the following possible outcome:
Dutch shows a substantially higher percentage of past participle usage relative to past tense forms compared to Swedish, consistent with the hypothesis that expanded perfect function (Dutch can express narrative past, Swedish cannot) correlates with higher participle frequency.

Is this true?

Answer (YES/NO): NO